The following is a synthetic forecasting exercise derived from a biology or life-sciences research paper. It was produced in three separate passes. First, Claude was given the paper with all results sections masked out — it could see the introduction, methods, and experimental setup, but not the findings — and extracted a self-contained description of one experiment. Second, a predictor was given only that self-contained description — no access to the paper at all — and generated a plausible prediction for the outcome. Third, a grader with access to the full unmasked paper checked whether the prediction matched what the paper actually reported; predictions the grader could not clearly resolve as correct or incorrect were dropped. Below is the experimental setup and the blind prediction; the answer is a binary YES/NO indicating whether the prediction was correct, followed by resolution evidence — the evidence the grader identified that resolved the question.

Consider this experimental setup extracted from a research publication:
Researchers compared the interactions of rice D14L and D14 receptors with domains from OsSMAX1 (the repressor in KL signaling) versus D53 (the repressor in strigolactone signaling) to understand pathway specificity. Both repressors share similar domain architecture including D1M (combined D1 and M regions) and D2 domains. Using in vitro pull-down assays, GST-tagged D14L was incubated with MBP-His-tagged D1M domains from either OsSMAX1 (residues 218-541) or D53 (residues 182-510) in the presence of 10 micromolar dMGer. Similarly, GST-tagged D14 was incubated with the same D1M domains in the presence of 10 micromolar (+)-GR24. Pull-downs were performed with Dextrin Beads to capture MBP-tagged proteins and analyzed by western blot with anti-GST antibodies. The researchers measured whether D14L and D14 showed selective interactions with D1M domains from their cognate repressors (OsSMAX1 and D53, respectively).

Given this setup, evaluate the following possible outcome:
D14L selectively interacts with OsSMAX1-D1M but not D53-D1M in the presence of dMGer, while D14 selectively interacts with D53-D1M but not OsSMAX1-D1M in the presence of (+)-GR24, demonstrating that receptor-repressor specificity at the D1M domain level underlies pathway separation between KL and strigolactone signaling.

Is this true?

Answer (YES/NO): NO